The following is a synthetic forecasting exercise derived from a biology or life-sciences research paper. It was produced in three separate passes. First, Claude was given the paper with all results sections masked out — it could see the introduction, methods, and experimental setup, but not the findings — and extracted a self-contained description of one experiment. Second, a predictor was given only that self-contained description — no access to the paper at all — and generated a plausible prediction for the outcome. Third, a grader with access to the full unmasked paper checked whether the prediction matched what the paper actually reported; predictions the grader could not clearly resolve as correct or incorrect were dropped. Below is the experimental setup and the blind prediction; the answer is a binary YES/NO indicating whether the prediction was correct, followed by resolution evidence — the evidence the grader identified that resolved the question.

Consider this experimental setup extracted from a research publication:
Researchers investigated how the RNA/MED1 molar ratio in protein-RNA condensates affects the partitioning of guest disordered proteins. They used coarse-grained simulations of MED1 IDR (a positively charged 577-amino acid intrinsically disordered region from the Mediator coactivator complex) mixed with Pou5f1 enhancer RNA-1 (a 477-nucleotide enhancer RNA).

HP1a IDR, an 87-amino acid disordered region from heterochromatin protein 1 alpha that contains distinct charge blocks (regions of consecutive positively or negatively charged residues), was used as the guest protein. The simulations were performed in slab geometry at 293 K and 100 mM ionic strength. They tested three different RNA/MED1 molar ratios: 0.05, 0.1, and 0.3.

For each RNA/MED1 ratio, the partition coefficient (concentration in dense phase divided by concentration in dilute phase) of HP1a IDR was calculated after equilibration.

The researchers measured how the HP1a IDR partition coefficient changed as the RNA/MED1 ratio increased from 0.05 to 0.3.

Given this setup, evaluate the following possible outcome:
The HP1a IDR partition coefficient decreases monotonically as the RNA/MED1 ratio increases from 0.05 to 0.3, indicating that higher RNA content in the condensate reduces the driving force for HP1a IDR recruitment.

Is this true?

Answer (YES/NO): NO